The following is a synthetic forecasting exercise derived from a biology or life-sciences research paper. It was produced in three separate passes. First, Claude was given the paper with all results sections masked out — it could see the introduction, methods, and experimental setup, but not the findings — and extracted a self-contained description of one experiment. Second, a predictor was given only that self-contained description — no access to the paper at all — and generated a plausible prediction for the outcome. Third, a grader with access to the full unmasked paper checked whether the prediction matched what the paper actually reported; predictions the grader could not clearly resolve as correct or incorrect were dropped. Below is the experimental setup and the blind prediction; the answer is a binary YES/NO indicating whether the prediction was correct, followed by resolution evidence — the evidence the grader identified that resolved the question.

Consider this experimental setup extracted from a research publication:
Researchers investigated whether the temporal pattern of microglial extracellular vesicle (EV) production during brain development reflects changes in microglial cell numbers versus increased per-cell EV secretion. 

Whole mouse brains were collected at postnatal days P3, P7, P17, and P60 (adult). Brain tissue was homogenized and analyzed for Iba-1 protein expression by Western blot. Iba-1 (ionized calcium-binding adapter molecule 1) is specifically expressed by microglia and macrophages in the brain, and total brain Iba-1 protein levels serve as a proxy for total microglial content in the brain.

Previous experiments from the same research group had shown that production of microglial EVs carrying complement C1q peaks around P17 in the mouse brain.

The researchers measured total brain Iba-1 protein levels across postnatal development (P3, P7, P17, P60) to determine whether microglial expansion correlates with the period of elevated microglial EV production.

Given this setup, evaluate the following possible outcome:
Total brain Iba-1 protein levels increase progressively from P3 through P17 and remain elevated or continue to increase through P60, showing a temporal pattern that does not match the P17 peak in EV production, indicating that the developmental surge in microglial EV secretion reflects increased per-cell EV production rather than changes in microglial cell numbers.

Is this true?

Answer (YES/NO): NO